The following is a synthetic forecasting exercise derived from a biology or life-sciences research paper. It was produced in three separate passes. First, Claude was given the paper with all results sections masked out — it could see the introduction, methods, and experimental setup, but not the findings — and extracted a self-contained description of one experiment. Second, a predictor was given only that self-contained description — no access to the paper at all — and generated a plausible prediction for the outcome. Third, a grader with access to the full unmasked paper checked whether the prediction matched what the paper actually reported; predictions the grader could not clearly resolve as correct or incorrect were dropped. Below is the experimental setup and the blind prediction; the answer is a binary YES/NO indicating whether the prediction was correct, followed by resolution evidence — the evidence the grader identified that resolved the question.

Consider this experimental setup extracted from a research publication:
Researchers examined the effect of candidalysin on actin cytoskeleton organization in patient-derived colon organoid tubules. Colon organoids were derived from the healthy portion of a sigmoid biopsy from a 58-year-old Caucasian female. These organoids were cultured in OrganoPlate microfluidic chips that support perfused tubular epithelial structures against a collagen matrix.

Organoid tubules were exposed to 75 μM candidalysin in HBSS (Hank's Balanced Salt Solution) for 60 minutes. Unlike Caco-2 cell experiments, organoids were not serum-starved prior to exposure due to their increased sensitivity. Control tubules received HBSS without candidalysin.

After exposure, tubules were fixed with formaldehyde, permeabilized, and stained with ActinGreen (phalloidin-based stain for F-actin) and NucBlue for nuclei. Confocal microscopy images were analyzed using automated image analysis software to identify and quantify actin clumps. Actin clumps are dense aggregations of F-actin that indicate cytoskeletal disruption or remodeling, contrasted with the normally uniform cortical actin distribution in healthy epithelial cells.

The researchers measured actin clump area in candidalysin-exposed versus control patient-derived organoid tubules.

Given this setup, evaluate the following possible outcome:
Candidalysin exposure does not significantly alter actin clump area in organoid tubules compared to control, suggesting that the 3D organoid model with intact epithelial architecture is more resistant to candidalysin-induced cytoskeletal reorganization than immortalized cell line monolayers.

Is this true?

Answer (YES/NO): NO